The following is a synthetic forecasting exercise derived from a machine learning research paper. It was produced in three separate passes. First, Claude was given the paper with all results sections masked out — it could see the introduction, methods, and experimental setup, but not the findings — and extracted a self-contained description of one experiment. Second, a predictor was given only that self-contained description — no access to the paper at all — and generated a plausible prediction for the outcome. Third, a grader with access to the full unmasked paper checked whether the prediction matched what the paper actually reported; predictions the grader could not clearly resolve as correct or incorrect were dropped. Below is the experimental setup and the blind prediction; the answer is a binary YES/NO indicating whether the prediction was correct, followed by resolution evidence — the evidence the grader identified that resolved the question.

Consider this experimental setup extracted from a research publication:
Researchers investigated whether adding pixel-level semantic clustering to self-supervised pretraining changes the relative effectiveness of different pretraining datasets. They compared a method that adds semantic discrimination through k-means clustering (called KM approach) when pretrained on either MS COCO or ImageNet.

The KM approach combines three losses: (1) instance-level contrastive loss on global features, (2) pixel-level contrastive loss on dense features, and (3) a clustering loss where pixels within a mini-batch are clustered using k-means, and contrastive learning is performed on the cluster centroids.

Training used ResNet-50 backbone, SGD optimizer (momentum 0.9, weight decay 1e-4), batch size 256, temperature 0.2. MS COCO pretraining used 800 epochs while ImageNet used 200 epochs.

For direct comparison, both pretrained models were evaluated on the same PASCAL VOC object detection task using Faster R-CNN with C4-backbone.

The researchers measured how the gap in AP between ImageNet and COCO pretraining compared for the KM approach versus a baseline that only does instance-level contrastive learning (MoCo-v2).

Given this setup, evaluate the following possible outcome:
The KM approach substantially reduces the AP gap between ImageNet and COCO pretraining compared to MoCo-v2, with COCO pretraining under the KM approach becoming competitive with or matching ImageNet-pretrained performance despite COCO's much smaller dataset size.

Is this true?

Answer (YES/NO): YES